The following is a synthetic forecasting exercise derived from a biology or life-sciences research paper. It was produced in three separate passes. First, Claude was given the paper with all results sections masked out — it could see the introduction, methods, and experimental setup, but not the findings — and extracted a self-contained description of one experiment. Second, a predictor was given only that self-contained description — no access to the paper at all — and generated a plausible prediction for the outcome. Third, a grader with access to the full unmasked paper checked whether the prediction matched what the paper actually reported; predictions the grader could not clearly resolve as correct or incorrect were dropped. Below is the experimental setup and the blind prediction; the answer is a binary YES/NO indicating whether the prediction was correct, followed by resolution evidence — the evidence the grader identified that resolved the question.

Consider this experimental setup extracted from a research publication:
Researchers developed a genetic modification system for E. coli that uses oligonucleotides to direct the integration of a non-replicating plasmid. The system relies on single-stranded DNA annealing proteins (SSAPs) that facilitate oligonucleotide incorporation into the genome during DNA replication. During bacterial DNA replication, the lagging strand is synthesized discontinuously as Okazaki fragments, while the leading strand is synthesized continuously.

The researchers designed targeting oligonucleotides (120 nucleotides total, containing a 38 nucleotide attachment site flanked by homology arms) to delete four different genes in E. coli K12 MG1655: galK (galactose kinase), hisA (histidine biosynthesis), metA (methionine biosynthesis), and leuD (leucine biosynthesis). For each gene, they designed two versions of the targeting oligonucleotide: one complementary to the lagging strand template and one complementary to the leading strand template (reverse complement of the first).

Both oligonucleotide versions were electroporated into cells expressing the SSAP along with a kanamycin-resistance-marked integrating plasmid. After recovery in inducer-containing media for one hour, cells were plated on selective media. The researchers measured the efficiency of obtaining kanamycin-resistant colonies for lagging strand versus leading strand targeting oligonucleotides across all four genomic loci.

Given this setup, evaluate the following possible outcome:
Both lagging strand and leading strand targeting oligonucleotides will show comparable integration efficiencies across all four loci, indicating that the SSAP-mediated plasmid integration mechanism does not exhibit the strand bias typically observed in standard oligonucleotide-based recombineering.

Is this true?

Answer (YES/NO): NO